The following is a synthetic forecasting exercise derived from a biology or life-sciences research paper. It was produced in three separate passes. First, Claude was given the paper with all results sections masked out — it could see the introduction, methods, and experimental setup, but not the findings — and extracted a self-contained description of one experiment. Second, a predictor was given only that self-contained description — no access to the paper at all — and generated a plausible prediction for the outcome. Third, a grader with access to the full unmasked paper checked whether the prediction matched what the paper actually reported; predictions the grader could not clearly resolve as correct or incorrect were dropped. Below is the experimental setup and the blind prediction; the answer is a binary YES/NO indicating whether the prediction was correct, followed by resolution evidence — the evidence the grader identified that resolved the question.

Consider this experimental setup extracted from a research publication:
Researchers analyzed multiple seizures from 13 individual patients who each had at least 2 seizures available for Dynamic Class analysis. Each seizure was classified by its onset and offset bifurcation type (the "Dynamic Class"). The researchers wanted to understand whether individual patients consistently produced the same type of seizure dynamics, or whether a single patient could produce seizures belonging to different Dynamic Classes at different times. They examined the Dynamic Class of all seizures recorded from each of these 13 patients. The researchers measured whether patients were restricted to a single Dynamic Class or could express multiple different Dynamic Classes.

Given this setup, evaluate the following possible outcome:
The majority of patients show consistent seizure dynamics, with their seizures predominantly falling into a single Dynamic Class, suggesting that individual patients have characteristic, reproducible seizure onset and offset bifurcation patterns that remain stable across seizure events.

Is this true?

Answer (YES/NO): NO